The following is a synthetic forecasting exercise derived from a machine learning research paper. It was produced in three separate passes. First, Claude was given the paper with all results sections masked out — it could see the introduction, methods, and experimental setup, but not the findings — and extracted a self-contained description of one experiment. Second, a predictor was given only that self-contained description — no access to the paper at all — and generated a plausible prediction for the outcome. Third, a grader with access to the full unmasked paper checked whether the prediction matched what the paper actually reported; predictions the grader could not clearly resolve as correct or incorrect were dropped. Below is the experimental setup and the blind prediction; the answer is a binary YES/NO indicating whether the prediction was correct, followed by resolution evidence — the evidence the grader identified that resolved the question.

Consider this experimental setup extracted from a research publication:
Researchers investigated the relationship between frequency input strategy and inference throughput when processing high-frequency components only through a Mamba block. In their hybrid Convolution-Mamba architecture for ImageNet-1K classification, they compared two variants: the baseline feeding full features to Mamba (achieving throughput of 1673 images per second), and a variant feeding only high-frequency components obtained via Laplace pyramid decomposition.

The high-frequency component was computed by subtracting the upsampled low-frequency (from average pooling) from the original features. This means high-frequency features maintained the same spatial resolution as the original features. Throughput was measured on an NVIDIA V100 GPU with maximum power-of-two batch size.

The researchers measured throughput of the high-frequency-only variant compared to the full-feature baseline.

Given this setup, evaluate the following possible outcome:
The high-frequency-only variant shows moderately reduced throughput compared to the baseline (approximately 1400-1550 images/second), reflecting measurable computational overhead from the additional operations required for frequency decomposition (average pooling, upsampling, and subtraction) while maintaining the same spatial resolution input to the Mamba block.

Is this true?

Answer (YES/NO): NO